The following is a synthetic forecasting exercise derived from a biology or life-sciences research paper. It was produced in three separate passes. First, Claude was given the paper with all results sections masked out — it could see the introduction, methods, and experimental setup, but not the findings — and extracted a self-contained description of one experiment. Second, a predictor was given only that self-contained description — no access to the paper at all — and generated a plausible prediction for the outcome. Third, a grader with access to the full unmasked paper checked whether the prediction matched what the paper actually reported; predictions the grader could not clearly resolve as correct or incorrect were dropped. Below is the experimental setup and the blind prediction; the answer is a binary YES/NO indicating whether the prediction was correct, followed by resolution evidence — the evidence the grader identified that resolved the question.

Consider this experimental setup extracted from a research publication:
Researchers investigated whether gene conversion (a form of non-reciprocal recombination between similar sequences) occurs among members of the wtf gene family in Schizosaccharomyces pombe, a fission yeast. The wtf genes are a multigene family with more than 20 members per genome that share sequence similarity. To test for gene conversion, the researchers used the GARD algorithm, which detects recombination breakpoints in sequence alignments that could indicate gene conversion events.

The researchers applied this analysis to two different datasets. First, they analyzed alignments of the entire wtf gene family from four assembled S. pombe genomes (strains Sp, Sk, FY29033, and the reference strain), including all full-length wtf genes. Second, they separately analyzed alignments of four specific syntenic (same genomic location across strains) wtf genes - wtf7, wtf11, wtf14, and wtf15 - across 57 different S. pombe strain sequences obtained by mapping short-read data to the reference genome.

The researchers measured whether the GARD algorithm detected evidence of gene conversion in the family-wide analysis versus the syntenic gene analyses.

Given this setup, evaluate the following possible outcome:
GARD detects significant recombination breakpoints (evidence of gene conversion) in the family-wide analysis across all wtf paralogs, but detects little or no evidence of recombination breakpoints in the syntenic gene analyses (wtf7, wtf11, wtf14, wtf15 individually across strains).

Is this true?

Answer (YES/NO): YES